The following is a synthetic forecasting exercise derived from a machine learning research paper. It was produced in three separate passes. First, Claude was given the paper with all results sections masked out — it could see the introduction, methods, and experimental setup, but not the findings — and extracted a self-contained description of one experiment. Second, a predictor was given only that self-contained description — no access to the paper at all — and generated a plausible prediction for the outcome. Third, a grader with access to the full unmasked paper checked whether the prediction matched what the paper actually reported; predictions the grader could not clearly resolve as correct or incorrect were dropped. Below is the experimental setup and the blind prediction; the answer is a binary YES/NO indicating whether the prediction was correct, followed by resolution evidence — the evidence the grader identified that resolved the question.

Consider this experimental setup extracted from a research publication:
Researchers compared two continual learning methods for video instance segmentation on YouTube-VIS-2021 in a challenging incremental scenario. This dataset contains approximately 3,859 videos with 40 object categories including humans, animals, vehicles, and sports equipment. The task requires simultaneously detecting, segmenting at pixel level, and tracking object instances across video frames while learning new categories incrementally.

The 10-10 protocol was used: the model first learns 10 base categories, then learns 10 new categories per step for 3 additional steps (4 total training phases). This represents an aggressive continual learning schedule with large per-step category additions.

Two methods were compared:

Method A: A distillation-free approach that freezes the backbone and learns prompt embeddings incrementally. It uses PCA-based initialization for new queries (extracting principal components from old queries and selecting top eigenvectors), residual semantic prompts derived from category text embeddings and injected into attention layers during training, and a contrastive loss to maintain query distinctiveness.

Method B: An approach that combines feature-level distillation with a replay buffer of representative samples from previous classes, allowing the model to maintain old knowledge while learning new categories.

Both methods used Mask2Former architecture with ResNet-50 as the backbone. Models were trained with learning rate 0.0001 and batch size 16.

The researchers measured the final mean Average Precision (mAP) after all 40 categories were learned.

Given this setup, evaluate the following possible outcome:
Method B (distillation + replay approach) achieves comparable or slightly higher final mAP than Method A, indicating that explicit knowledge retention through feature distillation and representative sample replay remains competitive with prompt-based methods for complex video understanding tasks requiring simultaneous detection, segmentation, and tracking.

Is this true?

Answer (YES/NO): YES